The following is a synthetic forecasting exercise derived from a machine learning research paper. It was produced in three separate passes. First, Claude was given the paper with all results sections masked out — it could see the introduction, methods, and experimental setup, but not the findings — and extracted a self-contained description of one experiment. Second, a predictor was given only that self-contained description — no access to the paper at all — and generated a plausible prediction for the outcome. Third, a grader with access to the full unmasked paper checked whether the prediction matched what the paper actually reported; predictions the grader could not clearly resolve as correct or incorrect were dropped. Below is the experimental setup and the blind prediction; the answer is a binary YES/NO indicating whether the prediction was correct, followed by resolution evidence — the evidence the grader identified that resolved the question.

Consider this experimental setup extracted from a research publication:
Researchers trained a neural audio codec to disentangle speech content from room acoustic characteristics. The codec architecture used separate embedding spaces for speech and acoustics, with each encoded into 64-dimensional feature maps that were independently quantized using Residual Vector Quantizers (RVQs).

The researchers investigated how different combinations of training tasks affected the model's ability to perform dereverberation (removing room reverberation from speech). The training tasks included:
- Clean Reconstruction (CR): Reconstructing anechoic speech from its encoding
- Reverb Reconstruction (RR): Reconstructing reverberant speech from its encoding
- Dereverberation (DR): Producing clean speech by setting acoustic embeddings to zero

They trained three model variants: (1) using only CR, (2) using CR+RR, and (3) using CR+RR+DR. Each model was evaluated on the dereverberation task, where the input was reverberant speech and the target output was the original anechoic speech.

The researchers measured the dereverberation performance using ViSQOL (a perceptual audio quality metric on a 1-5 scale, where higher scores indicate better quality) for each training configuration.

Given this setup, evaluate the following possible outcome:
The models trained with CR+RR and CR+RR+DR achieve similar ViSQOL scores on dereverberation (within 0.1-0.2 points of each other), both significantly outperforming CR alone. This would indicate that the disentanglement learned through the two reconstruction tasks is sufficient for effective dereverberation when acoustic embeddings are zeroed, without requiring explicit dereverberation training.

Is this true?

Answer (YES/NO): NO